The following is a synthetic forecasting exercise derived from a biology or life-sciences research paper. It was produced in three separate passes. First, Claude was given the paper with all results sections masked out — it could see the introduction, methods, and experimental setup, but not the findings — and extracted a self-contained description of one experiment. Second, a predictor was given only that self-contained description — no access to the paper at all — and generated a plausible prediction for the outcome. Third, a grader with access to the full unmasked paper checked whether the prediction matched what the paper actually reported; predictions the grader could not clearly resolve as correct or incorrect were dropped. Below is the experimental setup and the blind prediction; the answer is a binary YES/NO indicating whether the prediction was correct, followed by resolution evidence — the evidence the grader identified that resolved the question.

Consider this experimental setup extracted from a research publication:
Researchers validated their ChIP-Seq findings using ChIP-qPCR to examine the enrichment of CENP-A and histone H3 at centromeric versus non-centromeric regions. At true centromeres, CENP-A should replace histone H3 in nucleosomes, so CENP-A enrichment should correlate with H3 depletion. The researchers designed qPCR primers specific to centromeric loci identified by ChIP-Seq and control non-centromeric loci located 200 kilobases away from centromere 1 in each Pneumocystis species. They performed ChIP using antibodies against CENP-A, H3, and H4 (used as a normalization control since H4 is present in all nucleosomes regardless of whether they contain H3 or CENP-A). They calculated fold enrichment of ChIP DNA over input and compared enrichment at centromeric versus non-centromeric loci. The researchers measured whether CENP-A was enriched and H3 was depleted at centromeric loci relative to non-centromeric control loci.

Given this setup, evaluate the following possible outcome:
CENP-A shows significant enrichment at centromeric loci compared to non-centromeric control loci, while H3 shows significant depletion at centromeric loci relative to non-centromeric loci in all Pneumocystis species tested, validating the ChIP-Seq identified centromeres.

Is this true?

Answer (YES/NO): NO